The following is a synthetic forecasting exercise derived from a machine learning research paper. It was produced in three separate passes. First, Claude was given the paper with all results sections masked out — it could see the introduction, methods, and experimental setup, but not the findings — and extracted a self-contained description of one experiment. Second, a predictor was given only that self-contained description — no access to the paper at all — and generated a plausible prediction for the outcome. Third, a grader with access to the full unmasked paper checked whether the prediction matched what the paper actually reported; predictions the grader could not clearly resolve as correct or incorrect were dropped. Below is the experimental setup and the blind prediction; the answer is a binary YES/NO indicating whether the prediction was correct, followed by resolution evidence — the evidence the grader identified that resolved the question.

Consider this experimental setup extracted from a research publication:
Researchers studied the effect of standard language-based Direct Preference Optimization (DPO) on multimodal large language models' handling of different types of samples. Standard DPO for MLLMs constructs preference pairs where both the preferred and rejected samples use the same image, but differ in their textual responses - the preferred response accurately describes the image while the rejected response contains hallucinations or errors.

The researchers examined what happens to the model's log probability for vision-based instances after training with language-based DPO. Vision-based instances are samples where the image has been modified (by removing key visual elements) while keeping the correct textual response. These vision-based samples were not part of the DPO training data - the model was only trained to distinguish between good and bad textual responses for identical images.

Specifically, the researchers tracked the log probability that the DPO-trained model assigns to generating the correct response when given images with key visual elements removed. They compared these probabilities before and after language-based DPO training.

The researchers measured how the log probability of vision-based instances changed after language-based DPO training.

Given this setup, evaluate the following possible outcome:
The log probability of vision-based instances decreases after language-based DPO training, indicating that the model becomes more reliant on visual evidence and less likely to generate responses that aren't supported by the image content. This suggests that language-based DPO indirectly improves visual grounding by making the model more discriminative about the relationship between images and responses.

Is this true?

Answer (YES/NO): NO